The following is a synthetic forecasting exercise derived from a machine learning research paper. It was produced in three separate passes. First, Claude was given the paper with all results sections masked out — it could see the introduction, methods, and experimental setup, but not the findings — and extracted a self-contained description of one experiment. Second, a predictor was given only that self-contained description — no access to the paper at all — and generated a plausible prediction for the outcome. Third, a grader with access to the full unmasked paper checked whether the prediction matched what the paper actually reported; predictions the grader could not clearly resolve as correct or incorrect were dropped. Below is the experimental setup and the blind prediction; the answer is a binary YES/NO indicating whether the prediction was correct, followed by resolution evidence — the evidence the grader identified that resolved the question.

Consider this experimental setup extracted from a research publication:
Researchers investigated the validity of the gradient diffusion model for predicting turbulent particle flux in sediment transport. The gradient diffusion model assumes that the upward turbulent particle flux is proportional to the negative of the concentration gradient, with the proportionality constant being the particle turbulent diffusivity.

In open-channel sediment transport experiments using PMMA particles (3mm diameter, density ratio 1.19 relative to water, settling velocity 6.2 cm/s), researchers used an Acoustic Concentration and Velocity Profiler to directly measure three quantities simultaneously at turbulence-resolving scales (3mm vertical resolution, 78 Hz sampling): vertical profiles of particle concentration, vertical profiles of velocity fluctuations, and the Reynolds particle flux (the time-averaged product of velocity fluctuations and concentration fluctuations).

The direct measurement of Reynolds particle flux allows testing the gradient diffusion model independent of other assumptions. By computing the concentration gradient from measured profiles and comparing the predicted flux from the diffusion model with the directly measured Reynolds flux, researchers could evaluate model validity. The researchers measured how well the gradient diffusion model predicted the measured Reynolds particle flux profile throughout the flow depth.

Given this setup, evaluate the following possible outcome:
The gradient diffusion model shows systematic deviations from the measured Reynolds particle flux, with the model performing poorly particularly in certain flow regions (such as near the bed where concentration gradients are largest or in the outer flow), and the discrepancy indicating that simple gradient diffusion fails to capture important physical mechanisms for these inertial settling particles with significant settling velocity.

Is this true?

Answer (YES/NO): YES